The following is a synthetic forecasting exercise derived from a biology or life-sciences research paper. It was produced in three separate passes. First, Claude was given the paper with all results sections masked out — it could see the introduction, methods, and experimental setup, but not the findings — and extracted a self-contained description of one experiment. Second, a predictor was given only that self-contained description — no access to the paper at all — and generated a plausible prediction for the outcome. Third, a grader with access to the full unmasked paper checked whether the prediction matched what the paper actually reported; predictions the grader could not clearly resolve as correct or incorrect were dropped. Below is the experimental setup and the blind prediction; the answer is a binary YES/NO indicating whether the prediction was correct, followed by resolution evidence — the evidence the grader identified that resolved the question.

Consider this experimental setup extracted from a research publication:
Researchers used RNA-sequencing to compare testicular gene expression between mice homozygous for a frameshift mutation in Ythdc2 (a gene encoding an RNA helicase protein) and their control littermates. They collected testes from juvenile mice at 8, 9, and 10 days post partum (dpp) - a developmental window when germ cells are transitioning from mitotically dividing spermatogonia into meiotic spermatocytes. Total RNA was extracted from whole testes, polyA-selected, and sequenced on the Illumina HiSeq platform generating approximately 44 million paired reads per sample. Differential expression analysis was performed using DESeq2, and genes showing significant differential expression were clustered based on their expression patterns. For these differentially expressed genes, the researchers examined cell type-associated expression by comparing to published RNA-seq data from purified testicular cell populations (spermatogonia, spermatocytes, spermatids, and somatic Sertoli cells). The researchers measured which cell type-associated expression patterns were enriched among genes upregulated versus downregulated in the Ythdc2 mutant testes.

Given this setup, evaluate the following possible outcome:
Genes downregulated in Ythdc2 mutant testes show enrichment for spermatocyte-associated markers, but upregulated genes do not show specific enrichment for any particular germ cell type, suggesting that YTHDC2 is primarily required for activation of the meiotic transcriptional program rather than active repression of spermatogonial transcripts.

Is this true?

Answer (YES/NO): NO